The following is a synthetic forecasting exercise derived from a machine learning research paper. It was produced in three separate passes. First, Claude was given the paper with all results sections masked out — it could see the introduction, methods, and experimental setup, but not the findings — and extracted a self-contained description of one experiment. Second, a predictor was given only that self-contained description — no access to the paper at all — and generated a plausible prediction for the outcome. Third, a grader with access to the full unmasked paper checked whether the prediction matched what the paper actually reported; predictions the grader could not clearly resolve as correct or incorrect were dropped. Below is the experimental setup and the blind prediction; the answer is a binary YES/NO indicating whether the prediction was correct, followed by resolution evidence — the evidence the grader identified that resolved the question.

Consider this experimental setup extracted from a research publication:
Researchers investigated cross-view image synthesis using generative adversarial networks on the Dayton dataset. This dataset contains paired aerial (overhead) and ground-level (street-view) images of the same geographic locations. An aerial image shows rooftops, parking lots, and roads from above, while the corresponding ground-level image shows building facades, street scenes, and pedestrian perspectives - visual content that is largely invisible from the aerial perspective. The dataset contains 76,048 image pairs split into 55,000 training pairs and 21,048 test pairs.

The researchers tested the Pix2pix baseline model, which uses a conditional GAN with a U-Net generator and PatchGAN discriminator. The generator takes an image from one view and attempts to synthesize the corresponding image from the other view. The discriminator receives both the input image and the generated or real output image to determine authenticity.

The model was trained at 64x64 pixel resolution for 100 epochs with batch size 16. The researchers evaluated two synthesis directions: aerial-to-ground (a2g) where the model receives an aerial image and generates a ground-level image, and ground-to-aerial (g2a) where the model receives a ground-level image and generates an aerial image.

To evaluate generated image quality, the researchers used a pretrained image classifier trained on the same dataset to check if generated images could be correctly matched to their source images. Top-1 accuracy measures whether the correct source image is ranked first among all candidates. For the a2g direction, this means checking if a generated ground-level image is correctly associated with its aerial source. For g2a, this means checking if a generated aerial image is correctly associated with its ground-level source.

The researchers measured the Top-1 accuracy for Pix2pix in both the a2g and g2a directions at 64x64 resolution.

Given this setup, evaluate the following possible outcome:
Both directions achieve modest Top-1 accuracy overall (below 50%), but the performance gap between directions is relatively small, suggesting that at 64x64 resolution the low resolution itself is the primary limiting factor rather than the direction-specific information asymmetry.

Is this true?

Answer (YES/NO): NO